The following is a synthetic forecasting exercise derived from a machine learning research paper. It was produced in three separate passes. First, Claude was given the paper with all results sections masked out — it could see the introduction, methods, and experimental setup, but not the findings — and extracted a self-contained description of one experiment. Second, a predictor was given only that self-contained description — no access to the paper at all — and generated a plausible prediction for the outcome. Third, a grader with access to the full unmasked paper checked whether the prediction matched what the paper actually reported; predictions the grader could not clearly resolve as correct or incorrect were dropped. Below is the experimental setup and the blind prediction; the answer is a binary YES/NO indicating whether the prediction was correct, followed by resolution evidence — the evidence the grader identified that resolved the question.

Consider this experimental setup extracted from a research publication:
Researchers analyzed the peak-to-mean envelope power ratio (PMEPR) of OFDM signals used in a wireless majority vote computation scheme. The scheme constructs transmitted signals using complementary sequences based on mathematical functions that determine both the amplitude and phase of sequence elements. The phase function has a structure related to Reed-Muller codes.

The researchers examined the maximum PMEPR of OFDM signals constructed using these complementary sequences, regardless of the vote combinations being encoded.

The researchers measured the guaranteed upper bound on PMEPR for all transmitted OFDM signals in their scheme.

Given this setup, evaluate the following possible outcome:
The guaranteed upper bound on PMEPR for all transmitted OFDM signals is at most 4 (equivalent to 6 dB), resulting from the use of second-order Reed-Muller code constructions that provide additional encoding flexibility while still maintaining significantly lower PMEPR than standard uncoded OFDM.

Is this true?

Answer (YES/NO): NO